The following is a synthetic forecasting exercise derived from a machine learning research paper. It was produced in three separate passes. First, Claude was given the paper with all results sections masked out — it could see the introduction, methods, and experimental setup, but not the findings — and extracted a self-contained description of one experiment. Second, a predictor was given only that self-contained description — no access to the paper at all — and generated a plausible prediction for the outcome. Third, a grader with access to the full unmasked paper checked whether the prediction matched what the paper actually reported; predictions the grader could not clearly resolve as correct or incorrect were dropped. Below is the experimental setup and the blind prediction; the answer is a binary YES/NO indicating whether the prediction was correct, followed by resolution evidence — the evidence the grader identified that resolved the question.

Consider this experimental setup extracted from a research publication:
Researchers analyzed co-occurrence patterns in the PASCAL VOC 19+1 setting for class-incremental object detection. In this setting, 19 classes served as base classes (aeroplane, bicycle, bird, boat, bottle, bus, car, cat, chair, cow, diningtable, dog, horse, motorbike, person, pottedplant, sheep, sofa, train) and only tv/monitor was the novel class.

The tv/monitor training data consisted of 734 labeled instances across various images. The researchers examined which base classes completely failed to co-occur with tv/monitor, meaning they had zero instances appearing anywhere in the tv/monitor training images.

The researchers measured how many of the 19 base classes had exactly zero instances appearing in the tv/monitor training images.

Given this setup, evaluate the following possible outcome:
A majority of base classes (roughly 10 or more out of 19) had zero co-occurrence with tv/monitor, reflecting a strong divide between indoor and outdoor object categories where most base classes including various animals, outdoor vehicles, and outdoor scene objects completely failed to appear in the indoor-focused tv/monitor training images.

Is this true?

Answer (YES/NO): NO